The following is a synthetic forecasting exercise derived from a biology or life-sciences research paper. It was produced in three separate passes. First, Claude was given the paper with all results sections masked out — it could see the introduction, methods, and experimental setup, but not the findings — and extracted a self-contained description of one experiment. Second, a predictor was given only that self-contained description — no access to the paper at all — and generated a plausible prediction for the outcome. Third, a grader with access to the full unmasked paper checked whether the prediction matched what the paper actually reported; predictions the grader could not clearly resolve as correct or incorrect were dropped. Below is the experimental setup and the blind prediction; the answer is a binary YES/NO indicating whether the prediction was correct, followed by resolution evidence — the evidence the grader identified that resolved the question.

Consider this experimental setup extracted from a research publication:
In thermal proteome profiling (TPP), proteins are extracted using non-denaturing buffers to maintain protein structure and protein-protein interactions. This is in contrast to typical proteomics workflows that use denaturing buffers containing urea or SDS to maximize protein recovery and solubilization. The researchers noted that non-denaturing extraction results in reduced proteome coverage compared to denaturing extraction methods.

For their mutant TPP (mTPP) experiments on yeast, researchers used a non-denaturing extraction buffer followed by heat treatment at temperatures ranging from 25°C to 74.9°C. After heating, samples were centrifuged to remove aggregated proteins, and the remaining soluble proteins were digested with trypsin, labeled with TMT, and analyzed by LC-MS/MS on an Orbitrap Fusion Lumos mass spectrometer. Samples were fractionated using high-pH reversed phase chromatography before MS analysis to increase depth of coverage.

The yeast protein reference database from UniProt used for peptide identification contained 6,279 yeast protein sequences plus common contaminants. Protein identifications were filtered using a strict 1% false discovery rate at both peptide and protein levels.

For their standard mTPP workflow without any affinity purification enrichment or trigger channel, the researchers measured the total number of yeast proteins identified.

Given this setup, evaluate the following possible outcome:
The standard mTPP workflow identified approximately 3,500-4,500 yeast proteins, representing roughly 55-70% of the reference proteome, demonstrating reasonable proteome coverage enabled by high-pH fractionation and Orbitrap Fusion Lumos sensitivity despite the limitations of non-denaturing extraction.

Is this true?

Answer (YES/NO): NO